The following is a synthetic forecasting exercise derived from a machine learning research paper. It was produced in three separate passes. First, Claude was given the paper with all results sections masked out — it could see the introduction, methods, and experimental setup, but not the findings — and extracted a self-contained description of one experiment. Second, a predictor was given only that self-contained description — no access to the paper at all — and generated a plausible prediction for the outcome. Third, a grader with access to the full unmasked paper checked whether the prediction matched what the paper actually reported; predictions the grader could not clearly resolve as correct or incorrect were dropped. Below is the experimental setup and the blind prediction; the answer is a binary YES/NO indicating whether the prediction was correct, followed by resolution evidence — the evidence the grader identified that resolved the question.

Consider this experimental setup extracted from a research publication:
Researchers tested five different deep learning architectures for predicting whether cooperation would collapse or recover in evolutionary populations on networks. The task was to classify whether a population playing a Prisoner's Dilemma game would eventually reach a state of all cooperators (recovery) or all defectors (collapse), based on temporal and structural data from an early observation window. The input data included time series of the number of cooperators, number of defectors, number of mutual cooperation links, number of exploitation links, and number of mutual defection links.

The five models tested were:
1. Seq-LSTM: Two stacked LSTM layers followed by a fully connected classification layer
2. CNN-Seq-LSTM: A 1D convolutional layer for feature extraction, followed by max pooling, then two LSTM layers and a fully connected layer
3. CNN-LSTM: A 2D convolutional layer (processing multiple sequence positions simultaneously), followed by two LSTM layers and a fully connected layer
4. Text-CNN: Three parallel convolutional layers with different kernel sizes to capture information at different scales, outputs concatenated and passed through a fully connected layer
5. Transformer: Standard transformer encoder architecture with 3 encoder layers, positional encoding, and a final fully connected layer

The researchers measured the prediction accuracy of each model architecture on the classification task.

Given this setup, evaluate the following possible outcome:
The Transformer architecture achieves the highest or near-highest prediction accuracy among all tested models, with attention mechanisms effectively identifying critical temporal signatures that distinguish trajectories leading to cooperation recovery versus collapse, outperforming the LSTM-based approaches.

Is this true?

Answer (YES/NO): NO